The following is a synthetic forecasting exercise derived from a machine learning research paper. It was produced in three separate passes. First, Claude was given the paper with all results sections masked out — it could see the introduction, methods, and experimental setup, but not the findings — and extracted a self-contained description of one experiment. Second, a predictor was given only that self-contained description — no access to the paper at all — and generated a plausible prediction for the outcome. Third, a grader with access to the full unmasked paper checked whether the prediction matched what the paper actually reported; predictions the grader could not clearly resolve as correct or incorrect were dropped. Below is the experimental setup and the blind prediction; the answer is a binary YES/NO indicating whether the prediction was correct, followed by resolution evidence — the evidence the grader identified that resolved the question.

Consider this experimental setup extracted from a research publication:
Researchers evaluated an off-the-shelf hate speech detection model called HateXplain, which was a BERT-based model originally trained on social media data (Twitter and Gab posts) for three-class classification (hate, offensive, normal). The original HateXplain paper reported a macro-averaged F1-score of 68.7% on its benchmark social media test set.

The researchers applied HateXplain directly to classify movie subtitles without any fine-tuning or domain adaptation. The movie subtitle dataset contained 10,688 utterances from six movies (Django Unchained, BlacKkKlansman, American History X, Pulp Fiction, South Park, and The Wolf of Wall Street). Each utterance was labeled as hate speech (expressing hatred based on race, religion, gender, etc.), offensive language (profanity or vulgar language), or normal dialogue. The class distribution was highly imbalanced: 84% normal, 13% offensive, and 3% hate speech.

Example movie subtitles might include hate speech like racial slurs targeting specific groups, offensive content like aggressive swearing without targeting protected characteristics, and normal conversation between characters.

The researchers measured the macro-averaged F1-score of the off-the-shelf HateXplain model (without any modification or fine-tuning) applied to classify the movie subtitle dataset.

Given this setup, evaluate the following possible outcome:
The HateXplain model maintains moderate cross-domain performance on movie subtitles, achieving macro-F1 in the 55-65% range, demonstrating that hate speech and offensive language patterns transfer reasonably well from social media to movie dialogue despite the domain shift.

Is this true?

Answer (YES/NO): NO